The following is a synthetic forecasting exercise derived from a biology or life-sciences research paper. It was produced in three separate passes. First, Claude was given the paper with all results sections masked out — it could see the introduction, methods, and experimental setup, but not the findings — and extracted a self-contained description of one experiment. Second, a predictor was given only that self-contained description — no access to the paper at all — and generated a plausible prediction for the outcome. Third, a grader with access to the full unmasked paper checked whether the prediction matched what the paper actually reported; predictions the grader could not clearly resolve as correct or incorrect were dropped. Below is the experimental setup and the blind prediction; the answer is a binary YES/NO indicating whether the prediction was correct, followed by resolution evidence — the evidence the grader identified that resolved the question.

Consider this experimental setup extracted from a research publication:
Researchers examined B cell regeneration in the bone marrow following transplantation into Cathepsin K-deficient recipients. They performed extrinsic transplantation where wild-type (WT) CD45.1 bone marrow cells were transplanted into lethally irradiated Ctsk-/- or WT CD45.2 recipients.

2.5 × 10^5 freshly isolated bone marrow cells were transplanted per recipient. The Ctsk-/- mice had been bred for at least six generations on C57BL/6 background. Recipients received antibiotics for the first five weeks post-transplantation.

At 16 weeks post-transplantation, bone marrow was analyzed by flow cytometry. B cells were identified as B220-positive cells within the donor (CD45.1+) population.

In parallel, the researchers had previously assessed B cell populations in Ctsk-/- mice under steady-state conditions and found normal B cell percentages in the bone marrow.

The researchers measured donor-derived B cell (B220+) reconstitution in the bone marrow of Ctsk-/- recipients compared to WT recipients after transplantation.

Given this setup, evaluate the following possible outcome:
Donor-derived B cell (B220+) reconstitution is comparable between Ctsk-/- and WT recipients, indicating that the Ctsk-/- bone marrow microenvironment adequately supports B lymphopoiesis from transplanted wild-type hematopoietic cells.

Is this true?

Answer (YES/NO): NO